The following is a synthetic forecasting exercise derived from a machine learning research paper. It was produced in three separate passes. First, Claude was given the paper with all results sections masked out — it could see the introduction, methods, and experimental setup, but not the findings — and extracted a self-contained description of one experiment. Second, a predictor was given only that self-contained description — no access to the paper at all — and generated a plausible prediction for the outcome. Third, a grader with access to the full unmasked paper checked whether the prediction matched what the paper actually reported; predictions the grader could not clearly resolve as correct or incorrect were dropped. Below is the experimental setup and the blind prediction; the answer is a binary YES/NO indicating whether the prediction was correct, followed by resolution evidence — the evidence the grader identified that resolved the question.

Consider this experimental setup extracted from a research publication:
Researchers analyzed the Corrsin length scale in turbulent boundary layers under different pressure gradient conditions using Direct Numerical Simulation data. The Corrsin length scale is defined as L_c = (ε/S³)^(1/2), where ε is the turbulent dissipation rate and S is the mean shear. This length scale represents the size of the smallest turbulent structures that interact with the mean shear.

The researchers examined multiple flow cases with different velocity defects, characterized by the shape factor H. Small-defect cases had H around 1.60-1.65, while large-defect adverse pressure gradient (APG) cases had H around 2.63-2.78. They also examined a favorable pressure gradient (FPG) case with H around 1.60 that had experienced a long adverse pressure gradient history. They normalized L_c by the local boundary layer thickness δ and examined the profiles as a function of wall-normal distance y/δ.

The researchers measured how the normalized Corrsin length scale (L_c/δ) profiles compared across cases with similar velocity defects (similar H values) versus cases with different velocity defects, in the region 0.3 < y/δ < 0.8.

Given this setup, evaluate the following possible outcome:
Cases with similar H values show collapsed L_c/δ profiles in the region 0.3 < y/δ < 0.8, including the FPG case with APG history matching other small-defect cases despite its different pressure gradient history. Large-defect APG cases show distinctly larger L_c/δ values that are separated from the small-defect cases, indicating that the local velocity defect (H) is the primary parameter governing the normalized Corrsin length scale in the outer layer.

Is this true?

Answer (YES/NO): NO